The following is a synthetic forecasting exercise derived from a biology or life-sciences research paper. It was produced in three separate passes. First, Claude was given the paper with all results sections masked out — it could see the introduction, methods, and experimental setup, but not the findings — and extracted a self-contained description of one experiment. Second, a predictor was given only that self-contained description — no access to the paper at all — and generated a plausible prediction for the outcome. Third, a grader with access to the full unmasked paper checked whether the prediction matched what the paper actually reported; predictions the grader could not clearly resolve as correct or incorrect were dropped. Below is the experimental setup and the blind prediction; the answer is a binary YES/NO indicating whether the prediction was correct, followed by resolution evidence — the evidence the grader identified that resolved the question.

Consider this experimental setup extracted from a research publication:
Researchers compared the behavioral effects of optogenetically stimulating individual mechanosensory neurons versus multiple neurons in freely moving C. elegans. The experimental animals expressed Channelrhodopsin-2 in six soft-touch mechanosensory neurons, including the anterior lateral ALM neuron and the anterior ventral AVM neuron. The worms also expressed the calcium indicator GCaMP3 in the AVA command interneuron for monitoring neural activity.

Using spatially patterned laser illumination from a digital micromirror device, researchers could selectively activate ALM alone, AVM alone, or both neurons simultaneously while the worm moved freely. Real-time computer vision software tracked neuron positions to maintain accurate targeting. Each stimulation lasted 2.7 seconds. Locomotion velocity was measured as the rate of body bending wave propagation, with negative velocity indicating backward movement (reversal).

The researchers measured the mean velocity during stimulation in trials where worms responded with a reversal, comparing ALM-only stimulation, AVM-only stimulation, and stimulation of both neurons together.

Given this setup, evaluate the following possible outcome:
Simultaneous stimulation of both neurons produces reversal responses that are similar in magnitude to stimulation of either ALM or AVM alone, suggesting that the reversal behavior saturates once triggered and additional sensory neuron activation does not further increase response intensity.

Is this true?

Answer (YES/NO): YES